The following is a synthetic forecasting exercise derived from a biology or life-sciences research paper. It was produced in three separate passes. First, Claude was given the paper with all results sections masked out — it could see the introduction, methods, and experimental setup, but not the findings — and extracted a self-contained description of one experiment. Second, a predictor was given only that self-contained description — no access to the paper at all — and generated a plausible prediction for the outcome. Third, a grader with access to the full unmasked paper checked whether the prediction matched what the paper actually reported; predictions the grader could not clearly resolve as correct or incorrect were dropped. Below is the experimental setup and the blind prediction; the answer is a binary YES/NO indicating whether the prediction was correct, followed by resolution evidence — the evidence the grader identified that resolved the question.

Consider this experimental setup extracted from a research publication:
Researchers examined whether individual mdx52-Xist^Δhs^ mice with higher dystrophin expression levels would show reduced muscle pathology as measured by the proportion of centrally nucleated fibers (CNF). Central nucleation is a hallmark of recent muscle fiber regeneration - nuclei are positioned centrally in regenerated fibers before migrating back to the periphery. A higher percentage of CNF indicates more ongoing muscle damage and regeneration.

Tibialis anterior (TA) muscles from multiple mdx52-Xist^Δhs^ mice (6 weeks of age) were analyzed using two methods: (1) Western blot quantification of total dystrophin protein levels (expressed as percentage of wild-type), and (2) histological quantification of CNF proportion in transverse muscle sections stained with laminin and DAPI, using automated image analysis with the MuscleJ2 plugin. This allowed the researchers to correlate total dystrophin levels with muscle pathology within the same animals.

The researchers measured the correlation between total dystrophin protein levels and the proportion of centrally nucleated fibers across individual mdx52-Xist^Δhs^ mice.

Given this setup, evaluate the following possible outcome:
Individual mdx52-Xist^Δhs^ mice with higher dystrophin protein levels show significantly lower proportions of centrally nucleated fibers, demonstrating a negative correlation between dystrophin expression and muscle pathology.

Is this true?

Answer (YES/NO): YES